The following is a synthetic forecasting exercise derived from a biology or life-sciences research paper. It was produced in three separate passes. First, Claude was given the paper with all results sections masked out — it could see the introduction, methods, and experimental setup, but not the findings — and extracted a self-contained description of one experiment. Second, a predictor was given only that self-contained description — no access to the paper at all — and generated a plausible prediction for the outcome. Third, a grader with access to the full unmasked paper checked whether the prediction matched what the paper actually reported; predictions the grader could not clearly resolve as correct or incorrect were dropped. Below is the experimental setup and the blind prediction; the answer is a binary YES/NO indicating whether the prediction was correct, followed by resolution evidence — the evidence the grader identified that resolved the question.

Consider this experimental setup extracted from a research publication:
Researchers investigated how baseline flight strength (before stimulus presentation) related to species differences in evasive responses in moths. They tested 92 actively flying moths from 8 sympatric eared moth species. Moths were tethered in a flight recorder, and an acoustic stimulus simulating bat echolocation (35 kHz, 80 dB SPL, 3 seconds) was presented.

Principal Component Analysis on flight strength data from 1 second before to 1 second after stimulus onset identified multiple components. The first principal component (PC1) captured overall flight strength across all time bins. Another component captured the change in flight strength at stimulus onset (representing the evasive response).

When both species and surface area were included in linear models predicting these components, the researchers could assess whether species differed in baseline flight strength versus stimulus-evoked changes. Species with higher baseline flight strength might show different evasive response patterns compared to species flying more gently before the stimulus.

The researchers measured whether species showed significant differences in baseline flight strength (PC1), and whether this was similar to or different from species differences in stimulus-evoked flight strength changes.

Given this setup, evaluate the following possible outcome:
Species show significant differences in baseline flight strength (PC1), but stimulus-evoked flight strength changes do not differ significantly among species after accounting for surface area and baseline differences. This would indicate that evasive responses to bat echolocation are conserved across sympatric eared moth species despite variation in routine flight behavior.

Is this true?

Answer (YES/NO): NO